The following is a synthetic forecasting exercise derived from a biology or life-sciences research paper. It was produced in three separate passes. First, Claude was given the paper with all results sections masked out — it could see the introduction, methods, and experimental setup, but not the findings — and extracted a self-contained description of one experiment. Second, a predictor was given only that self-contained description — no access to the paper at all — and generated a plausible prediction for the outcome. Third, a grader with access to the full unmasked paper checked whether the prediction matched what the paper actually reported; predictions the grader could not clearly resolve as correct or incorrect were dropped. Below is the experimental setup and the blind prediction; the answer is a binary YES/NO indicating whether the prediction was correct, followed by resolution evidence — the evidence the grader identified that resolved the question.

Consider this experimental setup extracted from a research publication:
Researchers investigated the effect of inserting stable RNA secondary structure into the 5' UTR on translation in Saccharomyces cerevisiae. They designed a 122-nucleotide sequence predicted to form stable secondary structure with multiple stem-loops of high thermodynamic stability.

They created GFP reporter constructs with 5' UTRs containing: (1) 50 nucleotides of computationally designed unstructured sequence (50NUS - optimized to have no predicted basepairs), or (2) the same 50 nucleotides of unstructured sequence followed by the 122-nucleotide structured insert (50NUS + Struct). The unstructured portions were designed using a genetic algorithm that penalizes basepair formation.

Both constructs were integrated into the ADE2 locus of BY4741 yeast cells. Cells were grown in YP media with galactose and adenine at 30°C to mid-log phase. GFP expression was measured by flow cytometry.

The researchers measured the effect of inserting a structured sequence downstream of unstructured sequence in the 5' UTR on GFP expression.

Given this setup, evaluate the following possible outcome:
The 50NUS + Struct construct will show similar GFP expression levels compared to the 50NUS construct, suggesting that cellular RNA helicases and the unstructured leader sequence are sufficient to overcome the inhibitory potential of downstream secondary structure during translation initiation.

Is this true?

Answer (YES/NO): NO